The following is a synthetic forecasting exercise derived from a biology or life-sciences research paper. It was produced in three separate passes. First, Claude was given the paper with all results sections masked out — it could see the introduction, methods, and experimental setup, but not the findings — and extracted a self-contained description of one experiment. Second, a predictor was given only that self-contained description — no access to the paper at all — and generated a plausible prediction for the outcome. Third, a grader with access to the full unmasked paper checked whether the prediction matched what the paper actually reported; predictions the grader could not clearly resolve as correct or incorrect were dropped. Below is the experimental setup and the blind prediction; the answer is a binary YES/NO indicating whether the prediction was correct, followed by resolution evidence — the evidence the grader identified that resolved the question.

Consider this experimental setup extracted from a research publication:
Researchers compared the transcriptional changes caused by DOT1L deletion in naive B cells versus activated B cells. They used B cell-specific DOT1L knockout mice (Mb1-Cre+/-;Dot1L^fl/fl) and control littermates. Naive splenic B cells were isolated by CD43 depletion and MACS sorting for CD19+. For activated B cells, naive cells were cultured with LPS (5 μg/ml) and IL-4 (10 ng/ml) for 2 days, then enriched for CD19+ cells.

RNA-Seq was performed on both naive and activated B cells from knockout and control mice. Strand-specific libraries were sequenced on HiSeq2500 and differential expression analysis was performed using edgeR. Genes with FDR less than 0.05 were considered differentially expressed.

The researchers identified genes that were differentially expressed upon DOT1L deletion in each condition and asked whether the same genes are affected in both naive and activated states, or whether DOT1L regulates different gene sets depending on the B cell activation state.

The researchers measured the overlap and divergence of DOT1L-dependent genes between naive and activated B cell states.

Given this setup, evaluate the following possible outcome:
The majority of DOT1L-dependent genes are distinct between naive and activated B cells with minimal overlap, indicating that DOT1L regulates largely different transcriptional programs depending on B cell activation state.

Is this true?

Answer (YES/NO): NO